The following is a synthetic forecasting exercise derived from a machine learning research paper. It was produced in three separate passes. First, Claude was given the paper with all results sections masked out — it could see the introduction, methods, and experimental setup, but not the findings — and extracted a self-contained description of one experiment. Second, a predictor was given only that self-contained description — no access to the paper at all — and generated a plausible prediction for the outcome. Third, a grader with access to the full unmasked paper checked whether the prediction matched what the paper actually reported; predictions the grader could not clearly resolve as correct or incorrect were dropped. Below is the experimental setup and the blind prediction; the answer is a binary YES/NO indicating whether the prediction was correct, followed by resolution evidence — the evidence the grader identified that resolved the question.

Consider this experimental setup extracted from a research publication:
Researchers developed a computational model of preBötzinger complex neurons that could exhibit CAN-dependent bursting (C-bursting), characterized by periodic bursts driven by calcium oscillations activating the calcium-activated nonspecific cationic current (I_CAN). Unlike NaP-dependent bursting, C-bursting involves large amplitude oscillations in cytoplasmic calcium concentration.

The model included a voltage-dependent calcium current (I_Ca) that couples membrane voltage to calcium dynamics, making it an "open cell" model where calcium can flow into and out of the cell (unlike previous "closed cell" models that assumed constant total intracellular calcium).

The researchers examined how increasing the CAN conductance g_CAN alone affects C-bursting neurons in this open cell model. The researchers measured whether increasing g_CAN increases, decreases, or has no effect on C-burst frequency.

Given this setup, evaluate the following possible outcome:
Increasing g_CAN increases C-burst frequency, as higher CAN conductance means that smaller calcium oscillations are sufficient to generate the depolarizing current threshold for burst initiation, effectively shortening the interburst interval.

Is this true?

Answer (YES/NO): YES